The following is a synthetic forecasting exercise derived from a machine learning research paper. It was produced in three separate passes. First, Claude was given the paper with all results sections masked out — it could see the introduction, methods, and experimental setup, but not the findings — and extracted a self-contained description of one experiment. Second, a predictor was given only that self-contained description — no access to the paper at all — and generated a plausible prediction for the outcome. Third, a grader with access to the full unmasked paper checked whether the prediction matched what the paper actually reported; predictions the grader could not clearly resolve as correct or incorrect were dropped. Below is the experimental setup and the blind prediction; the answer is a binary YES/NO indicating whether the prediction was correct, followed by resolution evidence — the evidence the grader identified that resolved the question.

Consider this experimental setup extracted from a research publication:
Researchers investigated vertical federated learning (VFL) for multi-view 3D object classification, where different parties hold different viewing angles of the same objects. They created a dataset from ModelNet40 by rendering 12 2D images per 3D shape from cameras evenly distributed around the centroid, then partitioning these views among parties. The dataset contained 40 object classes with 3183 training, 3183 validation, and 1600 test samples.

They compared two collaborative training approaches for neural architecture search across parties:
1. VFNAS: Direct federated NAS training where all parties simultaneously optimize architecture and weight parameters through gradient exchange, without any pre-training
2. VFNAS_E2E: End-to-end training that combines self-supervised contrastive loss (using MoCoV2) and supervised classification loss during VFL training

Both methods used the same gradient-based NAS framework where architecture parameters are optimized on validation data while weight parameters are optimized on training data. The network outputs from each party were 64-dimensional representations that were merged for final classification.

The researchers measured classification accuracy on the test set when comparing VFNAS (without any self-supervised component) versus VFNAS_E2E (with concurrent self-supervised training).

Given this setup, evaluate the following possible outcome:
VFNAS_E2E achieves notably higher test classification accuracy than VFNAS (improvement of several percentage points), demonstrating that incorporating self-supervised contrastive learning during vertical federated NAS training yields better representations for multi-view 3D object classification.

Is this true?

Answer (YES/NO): NO